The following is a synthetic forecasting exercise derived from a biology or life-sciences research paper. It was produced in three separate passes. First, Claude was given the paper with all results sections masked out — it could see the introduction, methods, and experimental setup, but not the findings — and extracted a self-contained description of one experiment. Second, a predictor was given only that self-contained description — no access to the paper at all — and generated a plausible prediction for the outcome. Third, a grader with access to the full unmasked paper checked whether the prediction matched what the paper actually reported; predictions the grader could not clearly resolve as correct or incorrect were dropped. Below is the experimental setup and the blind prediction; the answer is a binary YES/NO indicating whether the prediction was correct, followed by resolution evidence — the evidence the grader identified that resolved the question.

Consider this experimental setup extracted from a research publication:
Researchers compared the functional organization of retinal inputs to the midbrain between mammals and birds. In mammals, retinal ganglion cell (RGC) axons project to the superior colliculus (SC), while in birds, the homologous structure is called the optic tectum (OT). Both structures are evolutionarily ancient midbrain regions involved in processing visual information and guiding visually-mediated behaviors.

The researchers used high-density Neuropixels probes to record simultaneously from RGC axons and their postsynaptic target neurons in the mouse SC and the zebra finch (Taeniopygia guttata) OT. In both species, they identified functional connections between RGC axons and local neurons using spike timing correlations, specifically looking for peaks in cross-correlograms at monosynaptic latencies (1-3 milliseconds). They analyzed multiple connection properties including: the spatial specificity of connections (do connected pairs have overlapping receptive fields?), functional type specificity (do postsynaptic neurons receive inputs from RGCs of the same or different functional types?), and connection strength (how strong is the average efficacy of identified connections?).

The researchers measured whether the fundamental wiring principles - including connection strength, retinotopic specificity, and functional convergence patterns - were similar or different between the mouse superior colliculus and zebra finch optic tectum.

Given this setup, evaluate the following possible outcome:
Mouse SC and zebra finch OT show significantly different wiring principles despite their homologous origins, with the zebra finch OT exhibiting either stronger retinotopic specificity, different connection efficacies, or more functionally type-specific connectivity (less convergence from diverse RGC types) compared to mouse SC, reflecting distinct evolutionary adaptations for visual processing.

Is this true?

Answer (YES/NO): NO